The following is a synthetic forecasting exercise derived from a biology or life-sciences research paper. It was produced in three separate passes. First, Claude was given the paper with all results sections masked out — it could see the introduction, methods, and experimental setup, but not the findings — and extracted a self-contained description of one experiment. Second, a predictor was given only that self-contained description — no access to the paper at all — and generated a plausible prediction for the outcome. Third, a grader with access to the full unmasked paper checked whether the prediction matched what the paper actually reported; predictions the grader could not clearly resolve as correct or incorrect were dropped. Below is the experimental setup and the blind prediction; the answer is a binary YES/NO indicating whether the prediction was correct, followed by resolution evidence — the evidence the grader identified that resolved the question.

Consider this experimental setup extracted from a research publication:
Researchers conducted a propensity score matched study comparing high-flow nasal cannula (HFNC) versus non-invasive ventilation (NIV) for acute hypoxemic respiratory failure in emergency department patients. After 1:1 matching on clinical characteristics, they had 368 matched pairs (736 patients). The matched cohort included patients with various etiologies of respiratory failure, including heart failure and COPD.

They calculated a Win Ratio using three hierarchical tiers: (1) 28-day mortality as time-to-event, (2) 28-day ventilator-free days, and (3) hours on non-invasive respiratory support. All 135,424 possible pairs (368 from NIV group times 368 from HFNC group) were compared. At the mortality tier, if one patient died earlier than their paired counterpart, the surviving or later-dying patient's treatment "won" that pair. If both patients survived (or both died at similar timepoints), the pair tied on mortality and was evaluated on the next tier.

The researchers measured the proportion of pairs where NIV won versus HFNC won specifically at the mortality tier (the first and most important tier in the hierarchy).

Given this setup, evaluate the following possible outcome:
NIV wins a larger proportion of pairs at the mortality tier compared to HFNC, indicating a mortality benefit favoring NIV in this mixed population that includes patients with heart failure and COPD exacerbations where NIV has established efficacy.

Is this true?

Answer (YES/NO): YES